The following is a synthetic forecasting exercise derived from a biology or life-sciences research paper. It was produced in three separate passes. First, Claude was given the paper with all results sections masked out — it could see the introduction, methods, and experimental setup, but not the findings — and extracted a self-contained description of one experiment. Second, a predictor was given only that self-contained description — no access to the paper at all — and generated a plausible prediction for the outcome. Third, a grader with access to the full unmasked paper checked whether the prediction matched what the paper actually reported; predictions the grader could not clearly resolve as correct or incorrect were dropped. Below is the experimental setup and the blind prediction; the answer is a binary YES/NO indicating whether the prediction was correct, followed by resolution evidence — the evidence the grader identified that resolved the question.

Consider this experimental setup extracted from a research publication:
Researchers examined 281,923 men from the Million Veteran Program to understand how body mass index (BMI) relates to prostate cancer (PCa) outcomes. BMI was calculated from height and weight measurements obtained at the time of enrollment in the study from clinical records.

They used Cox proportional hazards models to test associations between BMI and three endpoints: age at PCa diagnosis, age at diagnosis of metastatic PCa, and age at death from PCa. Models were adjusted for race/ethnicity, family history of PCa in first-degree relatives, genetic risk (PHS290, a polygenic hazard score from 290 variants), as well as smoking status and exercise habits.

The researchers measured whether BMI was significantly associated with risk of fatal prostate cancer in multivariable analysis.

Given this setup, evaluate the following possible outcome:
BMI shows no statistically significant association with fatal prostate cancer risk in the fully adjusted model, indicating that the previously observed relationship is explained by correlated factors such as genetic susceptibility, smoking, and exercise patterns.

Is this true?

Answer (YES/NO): NO